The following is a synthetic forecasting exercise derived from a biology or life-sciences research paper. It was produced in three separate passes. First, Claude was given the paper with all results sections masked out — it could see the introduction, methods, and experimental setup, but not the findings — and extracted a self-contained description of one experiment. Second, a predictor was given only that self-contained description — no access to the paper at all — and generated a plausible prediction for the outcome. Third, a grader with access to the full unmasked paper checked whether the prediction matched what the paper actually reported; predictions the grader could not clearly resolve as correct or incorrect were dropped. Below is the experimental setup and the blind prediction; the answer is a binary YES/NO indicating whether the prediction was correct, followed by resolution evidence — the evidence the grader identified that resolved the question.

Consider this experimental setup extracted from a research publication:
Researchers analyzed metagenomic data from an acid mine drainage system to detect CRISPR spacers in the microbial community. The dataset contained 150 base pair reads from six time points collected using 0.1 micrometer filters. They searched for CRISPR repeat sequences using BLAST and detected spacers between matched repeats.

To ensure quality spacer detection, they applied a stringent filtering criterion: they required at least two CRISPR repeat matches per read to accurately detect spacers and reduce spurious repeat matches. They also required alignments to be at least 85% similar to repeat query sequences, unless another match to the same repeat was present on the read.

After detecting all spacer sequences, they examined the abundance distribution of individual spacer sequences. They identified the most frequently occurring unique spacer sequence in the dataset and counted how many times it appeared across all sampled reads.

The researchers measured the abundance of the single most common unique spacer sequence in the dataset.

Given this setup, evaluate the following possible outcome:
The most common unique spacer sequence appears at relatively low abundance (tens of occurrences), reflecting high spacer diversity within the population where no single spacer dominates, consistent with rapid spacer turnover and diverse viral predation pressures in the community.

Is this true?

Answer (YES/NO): NO